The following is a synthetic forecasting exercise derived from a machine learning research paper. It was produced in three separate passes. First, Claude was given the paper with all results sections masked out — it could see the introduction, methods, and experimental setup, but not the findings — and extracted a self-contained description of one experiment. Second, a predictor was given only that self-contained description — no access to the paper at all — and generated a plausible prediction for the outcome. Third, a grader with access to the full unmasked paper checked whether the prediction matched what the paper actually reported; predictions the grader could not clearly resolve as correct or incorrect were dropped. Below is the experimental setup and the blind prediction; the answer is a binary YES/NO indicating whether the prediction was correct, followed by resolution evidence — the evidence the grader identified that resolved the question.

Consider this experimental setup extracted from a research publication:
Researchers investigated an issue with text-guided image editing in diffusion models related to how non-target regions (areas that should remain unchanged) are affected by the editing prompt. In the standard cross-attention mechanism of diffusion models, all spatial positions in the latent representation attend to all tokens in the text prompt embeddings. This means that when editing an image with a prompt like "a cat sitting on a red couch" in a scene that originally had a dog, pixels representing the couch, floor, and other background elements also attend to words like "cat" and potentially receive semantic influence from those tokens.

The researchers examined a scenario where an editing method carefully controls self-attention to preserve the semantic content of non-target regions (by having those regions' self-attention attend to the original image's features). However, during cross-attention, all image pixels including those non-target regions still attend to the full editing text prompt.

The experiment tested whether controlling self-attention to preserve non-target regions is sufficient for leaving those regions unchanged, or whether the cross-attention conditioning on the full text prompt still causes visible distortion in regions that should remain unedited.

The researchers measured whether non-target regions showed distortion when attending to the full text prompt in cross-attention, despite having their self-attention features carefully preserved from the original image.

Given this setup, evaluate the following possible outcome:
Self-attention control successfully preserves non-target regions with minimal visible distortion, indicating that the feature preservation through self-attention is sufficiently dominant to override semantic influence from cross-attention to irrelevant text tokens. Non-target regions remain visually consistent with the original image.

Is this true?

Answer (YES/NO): NO